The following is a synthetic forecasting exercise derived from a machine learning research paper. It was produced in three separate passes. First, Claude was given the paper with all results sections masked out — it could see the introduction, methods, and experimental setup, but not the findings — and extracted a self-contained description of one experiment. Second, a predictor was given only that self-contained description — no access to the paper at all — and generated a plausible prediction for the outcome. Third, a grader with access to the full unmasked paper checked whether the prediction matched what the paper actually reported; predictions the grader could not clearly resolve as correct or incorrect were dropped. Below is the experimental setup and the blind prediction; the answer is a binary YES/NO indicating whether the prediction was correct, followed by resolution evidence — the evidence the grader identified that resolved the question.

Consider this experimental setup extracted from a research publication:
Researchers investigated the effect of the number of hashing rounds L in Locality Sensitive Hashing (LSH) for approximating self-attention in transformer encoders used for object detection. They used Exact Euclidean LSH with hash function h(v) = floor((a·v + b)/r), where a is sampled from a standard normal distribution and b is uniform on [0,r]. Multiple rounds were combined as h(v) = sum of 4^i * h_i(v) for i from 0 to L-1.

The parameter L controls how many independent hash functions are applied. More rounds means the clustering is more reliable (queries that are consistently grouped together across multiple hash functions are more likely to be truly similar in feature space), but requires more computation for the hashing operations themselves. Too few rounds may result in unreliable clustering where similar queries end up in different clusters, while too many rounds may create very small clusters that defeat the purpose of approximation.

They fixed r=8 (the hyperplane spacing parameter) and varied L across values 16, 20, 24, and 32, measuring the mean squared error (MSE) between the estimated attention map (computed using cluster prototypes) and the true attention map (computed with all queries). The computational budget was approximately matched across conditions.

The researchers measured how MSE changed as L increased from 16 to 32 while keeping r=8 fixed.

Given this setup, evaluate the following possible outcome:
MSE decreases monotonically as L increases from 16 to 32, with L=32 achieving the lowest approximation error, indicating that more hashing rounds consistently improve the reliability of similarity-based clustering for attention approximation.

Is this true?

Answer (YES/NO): YES